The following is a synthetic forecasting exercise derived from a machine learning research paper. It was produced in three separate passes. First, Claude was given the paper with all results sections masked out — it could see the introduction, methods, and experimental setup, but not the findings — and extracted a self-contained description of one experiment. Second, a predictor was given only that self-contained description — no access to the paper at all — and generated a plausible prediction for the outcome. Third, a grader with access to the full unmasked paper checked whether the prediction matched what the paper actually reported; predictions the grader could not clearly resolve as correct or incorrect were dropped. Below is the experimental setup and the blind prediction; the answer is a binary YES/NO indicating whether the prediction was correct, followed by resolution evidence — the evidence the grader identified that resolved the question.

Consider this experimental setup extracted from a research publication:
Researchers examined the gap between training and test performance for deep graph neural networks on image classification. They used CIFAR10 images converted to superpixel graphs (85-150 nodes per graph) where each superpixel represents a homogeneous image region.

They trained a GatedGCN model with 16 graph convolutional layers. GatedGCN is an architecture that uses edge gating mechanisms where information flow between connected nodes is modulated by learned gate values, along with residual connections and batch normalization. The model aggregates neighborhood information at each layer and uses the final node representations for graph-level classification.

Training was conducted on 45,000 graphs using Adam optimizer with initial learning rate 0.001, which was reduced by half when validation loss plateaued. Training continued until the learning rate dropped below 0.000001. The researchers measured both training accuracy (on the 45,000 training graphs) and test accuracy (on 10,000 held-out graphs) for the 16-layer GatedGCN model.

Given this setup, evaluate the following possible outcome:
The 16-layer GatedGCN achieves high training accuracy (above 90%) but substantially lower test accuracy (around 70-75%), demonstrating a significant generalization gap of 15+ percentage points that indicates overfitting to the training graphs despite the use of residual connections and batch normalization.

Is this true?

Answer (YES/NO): YES